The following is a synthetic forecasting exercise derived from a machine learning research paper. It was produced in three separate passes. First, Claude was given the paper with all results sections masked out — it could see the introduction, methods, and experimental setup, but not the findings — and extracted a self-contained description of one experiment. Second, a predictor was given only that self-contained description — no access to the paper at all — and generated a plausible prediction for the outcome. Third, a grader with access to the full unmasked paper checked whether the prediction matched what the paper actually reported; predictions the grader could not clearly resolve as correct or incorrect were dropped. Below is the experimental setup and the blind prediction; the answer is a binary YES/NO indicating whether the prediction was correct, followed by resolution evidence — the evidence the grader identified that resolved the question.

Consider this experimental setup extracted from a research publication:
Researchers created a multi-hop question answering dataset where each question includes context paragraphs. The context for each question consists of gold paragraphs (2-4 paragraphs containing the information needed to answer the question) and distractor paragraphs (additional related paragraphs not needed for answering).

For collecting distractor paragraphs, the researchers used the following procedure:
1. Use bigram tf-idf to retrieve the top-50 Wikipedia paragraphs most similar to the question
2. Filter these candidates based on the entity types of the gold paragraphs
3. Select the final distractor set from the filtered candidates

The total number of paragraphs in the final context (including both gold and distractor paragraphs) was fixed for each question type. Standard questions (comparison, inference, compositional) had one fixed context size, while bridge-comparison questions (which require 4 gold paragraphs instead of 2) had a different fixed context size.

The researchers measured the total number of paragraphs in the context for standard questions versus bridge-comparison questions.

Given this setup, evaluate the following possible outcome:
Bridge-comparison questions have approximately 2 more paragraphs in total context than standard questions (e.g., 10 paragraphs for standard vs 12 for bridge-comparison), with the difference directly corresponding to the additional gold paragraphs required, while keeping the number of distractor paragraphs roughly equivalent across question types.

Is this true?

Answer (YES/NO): NO